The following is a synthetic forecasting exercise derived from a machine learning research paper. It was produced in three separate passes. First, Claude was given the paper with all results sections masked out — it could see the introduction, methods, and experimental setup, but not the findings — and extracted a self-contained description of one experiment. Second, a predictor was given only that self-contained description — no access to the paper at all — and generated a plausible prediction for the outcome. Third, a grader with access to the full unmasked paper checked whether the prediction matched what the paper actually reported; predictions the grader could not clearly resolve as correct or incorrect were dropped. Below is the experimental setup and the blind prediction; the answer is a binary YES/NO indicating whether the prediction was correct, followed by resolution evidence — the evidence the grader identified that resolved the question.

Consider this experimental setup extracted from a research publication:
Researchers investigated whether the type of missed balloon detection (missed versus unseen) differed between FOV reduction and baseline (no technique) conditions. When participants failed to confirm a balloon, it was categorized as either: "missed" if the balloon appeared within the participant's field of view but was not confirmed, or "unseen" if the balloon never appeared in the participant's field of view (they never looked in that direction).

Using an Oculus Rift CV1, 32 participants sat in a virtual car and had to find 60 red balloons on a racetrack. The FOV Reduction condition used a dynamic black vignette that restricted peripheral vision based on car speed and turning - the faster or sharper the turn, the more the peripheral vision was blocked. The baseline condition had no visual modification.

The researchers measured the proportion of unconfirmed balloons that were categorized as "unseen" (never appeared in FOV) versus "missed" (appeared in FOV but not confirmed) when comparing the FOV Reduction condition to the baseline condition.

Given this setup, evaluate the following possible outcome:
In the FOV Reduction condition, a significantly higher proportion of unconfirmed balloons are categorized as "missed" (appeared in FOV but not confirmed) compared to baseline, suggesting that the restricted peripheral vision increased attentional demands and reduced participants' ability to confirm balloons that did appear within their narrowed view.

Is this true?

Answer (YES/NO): NO